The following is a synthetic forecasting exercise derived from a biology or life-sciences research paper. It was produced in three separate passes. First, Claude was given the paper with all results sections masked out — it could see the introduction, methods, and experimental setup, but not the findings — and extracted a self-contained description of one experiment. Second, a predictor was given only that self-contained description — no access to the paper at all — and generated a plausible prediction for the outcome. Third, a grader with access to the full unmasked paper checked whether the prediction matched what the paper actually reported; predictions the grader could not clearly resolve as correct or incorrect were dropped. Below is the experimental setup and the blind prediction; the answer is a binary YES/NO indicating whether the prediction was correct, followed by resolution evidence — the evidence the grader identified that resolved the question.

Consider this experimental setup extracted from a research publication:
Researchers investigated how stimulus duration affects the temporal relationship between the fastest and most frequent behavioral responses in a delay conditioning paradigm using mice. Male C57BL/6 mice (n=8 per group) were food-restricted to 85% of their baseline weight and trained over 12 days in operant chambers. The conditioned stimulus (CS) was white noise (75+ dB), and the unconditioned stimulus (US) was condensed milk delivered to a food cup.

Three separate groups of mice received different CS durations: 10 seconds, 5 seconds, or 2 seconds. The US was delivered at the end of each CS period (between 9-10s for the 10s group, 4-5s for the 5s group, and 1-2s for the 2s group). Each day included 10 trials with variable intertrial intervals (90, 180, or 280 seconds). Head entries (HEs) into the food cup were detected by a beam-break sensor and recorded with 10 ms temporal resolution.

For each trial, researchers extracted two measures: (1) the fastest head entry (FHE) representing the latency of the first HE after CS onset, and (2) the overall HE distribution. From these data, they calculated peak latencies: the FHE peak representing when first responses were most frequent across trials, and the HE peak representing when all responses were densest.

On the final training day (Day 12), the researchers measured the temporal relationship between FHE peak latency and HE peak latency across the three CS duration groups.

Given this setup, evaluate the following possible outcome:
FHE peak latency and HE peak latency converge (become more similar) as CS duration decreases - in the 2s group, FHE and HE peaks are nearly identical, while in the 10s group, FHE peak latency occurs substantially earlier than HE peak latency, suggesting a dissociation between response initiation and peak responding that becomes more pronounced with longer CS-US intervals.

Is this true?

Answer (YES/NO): YES